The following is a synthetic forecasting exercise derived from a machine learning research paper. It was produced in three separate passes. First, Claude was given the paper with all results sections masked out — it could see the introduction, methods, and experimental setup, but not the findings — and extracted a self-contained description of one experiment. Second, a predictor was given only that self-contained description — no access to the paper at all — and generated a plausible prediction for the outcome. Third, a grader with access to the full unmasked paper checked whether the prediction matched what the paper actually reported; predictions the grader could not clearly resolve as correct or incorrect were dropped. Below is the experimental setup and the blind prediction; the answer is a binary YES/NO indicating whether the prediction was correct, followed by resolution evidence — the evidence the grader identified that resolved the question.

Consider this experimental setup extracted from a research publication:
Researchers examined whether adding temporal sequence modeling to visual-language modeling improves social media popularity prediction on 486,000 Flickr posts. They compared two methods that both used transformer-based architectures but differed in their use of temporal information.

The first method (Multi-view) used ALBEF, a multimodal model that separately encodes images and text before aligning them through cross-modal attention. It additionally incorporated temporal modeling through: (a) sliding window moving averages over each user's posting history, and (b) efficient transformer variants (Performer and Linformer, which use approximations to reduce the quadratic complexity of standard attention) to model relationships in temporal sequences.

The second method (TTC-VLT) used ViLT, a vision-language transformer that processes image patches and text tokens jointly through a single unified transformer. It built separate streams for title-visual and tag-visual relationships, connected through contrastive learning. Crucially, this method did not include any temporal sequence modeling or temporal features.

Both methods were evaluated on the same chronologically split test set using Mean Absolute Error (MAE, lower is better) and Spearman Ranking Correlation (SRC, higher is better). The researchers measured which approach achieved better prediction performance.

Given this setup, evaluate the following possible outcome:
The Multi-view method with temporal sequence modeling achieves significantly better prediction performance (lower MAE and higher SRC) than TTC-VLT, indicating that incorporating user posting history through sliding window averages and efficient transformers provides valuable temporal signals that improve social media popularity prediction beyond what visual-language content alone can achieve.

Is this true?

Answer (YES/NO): NO